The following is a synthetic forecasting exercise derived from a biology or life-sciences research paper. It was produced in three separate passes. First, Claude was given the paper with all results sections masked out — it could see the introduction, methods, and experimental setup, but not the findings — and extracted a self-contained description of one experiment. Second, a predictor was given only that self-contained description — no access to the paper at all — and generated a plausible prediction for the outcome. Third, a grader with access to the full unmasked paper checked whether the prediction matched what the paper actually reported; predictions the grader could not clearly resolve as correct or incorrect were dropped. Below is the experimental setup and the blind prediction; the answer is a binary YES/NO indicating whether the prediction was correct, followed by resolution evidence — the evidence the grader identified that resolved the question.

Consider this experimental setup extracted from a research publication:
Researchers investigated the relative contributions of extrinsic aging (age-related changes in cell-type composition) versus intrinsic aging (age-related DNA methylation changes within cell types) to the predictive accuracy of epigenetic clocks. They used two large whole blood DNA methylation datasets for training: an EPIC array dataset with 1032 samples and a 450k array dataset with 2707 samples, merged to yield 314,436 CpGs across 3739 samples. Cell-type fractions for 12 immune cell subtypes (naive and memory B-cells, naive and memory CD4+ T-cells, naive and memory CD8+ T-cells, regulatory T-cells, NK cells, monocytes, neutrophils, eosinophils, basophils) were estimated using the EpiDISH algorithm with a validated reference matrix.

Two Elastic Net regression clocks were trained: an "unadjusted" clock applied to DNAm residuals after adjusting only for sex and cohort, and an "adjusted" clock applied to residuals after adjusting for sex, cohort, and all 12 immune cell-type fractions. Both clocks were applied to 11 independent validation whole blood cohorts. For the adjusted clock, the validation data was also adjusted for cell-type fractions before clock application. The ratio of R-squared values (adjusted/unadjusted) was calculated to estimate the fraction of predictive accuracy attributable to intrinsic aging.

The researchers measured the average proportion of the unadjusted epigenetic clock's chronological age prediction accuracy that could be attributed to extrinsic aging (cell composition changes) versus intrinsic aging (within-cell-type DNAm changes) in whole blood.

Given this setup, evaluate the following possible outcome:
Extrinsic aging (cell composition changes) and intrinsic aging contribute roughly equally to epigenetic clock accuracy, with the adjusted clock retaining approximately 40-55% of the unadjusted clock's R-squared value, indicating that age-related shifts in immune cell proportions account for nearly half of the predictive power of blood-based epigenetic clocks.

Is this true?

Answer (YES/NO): NO